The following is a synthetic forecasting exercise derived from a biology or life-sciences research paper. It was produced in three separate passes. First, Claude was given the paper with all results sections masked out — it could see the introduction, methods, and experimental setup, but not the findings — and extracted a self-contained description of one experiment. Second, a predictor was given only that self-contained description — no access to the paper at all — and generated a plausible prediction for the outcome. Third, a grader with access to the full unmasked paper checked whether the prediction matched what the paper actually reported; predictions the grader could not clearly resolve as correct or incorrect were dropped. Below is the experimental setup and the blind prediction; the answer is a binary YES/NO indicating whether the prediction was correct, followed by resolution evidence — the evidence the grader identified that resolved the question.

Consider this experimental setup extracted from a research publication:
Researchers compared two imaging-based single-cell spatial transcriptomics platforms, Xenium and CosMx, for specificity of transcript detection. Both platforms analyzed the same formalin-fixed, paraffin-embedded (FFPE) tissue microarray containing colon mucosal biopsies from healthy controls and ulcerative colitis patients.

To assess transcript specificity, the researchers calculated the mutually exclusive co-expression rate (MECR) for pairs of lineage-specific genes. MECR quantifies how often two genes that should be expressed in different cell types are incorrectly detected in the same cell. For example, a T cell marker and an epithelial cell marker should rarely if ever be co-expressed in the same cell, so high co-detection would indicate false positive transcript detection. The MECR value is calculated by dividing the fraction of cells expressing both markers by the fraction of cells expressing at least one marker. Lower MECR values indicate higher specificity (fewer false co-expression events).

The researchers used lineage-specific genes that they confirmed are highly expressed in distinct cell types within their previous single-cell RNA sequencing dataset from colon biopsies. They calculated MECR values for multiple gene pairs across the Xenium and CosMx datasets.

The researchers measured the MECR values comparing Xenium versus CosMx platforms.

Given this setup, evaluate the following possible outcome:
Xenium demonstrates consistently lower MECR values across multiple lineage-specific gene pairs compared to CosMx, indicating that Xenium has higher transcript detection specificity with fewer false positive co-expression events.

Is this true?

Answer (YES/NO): NO